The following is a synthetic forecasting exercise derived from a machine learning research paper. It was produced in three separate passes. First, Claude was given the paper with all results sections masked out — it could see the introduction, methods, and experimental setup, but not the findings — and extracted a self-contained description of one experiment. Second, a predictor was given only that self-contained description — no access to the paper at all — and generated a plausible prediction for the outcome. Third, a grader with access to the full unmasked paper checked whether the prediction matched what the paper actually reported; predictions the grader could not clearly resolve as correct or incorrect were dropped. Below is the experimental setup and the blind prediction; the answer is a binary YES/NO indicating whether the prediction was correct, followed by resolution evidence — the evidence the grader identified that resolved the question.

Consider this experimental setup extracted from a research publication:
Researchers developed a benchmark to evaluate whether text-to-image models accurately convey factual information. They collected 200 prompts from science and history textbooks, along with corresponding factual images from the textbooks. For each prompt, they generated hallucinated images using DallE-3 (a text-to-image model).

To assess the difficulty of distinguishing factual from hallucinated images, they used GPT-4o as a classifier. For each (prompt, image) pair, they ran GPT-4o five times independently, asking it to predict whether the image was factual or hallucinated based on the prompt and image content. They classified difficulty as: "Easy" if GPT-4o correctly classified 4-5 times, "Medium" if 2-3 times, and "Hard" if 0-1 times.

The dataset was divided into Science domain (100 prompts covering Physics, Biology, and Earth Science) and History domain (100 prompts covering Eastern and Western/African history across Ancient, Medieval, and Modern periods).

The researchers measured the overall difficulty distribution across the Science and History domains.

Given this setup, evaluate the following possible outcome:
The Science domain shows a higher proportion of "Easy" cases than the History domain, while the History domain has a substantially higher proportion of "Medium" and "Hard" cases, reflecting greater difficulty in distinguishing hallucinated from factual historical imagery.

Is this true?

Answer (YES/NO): YES